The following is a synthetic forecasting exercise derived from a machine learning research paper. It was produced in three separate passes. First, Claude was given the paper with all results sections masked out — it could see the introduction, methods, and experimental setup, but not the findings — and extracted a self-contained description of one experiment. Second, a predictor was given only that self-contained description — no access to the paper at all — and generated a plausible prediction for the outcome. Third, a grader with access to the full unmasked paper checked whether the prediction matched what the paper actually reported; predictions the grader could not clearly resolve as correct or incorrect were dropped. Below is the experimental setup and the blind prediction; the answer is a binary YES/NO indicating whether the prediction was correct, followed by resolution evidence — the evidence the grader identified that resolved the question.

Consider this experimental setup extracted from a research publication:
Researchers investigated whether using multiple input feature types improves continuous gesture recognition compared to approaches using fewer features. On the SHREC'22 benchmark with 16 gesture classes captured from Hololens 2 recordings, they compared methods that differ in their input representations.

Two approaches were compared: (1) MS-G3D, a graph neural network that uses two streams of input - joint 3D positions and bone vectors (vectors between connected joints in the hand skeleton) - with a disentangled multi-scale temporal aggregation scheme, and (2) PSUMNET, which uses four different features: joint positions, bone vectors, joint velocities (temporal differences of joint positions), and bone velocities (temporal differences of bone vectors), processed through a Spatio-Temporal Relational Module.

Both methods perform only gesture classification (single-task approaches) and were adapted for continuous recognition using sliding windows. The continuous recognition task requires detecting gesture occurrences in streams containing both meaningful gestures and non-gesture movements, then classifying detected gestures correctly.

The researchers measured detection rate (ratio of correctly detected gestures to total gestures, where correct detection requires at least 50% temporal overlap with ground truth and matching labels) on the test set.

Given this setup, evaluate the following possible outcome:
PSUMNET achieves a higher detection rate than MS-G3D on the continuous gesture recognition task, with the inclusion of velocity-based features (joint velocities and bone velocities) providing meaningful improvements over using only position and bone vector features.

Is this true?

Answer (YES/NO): NO